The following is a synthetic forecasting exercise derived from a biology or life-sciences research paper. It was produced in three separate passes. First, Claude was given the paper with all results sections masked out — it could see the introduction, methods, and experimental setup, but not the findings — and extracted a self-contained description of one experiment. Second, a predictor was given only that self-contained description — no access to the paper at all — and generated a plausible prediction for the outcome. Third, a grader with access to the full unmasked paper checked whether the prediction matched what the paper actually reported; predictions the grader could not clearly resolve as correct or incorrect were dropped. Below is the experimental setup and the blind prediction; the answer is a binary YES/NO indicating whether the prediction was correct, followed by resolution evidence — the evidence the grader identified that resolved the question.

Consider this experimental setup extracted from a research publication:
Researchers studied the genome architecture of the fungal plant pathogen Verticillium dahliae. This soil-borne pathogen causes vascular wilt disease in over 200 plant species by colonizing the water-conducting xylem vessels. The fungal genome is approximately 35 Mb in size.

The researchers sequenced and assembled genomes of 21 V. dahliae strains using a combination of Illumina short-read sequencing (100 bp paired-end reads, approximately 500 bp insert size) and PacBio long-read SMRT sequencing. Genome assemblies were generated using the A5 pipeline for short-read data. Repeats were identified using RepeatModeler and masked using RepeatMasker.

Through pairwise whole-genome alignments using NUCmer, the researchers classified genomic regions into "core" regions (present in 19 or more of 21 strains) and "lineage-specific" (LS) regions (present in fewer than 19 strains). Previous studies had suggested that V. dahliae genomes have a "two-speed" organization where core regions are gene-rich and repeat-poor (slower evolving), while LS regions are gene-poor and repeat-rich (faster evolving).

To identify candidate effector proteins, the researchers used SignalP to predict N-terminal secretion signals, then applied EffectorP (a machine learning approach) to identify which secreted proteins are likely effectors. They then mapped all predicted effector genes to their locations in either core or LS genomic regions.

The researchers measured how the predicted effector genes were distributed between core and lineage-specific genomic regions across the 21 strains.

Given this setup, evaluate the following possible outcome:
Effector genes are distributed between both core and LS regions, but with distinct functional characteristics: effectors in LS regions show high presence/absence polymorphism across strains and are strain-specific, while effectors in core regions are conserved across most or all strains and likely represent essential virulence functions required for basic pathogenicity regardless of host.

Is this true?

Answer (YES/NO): YES